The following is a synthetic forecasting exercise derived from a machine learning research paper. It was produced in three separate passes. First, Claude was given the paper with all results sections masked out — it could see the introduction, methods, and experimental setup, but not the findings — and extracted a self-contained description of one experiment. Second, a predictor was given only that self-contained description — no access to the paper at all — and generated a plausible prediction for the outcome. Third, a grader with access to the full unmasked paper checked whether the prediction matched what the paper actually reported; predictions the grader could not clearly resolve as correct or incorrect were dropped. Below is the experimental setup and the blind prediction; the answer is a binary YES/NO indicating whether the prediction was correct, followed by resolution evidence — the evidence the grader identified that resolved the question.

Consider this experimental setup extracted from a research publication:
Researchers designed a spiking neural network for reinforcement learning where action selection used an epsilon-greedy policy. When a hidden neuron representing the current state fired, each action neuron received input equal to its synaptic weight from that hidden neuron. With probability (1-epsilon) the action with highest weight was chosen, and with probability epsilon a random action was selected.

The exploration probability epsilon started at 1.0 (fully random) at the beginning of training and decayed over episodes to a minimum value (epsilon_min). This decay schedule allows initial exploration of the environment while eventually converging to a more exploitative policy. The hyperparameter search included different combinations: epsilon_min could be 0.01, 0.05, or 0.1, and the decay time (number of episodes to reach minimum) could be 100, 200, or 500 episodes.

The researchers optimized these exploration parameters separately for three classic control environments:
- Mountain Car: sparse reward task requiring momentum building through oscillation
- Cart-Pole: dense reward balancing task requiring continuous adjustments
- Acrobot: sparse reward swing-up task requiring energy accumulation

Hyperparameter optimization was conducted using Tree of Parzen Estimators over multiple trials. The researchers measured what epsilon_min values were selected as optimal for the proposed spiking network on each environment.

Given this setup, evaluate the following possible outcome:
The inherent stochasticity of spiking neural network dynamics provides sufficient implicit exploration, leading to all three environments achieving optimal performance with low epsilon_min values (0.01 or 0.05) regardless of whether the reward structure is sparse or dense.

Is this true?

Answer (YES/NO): YES